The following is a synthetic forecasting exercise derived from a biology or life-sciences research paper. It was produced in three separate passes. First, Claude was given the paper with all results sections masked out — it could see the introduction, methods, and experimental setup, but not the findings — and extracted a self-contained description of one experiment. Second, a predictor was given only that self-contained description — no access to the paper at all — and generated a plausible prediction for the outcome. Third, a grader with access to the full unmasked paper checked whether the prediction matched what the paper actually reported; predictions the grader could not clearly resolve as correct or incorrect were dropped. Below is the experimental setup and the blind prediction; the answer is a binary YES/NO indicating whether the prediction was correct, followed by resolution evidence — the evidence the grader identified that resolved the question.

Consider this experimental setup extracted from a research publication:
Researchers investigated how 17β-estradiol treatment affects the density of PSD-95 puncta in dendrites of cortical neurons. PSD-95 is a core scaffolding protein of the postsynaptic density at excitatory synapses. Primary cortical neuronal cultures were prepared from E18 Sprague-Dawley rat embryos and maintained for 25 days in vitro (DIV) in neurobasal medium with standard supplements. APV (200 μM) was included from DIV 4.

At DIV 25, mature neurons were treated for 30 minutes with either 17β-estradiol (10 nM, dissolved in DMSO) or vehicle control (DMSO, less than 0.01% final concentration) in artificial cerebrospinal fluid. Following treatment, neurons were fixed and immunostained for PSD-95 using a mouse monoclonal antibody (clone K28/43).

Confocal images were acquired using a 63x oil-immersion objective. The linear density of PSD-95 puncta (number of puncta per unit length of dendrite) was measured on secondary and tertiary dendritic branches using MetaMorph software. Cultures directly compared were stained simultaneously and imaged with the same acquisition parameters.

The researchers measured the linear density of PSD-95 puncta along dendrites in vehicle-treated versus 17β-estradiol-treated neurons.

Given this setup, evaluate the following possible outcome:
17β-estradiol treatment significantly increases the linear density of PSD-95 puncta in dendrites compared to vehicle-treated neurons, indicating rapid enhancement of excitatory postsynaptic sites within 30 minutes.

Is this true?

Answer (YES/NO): YES